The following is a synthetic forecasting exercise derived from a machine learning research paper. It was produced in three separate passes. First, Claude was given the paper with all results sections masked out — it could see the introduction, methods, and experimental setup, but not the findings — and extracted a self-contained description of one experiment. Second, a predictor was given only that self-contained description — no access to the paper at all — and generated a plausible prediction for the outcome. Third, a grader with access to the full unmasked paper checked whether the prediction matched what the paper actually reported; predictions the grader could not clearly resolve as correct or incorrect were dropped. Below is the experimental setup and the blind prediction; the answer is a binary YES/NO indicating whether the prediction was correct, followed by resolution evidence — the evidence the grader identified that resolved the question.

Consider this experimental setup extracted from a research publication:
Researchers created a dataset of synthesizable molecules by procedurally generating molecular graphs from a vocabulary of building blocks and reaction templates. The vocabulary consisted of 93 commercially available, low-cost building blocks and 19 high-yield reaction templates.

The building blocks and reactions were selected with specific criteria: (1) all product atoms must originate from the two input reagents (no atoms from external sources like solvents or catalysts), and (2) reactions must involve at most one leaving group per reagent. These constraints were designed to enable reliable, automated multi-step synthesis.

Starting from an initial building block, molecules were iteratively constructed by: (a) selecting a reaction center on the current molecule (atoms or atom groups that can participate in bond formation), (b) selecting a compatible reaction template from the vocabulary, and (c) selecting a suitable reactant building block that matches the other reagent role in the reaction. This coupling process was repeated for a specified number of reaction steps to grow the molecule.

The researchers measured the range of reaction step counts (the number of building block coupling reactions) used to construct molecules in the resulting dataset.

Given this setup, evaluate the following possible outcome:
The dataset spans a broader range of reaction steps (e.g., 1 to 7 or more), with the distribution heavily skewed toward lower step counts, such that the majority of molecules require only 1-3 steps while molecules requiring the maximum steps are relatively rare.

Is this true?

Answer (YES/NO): NO